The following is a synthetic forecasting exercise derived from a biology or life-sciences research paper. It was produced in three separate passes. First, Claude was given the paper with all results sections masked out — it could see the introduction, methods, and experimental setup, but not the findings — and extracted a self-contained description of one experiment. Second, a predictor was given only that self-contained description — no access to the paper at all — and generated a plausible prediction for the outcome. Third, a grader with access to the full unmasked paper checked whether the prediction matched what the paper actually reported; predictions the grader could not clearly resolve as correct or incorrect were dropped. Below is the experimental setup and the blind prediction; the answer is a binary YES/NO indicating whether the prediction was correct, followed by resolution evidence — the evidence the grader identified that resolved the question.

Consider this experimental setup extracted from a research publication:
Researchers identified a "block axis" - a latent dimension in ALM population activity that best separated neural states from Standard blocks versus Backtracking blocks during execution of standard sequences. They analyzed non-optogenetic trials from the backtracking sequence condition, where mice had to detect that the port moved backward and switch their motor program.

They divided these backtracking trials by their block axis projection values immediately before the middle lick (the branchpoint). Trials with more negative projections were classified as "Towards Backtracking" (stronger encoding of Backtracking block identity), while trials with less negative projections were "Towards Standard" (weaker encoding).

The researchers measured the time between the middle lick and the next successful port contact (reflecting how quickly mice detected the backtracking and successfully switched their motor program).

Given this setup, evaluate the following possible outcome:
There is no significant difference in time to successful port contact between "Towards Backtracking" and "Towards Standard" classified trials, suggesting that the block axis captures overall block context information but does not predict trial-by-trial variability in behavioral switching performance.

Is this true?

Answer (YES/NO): NO